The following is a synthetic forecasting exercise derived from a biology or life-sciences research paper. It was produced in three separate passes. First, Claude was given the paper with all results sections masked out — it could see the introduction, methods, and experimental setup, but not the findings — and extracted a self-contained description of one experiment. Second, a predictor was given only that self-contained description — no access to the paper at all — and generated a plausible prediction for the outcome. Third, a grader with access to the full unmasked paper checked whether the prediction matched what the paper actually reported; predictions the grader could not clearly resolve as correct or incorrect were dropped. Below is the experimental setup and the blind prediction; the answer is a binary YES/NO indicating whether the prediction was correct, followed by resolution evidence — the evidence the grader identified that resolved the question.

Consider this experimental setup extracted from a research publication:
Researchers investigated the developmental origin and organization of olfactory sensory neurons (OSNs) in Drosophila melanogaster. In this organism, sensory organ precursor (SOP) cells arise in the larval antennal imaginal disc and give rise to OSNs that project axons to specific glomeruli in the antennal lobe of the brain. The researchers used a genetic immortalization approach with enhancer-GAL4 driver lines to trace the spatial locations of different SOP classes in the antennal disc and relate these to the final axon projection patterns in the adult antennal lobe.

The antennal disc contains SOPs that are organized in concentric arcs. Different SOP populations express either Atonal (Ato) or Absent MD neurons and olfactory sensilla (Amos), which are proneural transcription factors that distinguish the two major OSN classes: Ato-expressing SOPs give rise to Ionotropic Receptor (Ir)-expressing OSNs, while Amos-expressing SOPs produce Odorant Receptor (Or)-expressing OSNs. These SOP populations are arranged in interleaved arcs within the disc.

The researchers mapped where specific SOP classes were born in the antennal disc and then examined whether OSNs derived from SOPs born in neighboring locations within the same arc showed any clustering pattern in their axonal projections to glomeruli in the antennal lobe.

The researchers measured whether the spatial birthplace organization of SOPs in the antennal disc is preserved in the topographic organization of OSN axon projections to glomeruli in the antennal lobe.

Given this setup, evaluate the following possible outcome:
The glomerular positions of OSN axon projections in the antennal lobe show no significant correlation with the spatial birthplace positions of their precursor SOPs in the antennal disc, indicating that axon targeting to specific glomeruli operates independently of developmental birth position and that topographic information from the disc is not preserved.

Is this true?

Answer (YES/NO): YES